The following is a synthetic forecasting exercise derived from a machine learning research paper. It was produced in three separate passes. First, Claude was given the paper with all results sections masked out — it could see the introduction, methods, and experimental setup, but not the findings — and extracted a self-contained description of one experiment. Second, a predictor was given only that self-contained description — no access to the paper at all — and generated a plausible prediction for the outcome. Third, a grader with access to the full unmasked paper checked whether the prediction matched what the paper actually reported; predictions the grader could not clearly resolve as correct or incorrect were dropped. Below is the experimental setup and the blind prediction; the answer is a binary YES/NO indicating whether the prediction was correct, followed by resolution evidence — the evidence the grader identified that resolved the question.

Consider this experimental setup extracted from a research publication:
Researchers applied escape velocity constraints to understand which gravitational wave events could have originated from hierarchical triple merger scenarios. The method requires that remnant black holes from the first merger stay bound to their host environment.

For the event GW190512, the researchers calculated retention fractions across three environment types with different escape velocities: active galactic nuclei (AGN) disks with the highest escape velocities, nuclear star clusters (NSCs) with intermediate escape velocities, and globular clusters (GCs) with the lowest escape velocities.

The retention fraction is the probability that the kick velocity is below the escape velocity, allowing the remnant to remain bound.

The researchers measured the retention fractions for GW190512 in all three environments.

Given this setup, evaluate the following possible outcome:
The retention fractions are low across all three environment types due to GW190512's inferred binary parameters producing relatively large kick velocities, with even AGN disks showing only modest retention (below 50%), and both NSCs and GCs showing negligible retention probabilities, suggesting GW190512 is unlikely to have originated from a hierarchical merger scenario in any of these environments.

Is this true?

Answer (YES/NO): NO